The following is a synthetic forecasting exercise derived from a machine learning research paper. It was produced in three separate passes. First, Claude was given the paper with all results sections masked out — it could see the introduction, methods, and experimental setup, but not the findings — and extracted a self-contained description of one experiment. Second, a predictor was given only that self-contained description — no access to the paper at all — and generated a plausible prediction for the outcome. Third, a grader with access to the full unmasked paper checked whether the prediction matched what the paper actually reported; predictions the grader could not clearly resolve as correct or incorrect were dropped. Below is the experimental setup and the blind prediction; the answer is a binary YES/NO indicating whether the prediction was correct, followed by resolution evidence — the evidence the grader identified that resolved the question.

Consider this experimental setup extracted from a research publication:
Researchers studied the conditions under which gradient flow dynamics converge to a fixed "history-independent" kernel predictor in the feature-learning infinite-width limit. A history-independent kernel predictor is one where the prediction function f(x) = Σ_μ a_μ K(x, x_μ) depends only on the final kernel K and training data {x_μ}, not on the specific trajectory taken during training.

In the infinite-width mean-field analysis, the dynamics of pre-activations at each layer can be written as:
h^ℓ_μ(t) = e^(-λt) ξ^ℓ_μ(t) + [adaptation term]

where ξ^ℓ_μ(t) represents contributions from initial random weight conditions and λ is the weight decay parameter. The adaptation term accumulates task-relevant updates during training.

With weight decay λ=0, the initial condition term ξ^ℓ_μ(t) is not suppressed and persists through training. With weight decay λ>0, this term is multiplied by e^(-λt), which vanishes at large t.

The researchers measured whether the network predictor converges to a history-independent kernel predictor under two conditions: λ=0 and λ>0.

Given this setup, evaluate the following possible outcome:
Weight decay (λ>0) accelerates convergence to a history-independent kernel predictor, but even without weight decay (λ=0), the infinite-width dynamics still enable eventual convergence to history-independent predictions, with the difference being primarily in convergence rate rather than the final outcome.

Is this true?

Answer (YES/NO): NO